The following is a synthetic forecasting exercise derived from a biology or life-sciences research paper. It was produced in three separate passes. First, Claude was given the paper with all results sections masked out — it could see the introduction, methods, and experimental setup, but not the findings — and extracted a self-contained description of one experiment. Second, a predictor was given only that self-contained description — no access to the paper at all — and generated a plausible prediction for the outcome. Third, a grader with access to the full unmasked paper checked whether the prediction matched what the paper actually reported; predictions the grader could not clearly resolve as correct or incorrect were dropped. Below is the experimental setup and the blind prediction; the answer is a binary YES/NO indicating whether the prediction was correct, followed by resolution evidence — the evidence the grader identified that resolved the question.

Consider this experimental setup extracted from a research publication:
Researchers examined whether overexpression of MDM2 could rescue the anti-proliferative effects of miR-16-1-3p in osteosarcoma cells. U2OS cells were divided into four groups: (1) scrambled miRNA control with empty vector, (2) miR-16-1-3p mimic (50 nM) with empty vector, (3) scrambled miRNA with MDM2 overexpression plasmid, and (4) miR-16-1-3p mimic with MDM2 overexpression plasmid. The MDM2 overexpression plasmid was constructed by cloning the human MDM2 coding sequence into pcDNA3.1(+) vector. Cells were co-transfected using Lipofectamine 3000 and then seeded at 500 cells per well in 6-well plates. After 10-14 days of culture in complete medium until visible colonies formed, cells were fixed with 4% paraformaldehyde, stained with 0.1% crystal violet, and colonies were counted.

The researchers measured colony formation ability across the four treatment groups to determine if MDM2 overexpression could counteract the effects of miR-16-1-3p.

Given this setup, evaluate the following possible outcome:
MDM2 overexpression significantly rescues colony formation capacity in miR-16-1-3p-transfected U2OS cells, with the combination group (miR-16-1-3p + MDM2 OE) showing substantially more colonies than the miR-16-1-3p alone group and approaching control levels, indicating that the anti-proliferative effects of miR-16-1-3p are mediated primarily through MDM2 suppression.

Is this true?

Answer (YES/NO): YES